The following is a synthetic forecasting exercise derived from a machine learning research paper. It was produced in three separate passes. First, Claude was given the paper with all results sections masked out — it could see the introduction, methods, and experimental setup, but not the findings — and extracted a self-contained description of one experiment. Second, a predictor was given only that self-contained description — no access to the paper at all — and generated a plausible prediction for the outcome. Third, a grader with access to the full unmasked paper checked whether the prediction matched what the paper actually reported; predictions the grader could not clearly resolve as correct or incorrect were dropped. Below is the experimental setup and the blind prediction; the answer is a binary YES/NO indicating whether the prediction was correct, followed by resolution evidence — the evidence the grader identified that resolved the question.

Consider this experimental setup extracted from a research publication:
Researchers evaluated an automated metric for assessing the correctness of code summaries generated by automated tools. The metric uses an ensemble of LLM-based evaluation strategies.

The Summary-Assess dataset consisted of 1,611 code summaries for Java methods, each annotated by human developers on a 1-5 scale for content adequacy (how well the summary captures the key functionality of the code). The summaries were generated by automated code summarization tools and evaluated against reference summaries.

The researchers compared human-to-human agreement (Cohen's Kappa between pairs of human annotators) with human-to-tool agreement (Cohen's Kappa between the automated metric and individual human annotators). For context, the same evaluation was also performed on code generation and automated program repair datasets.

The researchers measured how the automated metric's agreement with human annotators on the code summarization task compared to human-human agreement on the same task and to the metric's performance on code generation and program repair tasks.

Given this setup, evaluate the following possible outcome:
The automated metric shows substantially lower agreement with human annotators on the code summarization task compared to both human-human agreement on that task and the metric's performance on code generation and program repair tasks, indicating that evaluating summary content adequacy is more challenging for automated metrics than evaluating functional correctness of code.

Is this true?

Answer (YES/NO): YES